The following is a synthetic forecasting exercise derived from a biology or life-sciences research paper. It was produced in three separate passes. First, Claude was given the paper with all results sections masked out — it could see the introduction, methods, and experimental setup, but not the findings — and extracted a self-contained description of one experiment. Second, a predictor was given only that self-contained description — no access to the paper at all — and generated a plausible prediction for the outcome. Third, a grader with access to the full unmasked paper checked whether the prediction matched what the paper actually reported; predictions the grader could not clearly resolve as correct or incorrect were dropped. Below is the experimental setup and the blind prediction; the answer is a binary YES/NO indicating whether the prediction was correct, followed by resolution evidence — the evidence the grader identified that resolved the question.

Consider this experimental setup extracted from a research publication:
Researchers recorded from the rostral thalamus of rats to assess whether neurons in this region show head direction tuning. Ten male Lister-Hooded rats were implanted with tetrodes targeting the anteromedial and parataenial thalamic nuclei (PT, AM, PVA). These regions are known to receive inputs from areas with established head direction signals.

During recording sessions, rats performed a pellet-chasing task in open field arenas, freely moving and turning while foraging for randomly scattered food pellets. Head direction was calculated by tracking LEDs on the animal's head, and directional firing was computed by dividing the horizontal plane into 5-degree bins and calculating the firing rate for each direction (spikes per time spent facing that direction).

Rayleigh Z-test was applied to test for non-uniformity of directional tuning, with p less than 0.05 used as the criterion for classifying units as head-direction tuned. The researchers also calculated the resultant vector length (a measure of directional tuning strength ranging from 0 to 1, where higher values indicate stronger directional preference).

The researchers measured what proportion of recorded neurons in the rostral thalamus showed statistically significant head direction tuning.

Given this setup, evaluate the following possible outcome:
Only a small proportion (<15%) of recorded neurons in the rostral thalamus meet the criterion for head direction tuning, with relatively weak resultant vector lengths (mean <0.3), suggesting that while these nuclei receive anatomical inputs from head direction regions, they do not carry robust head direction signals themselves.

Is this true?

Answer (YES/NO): NO